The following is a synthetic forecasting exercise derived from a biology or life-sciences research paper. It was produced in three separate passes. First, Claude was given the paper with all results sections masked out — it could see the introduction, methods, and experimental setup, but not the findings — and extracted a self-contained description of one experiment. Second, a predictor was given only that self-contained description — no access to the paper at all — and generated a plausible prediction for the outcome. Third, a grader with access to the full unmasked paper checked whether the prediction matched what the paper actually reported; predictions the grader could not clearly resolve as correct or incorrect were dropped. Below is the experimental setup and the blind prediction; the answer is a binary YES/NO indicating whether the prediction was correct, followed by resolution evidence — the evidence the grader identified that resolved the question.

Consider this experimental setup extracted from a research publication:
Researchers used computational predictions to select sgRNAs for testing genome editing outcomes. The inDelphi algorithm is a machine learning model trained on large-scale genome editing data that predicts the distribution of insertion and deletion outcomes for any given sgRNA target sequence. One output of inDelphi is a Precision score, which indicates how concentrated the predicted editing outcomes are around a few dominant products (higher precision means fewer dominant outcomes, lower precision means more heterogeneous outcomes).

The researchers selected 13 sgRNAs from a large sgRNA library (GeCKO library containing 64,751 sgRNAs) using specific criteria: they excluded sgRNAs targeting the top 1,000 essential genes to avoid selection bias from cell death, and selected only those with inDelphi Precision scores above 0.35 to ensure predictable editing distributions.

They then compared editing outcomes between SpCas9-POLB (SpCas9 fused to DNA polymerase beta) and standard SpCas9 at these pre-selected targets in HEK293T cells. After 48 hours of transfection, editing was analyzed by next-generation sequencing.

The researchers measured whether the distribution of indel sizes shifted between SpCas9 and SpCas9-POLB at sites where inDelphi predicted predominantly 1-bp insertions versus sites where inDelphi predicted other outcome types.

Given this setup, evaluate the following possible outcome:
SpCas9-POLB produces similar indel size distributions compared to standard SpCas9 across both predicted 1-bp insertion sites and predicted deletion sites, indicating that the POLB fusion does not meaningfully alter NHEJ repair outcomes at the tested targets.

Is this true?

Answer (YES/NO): NO